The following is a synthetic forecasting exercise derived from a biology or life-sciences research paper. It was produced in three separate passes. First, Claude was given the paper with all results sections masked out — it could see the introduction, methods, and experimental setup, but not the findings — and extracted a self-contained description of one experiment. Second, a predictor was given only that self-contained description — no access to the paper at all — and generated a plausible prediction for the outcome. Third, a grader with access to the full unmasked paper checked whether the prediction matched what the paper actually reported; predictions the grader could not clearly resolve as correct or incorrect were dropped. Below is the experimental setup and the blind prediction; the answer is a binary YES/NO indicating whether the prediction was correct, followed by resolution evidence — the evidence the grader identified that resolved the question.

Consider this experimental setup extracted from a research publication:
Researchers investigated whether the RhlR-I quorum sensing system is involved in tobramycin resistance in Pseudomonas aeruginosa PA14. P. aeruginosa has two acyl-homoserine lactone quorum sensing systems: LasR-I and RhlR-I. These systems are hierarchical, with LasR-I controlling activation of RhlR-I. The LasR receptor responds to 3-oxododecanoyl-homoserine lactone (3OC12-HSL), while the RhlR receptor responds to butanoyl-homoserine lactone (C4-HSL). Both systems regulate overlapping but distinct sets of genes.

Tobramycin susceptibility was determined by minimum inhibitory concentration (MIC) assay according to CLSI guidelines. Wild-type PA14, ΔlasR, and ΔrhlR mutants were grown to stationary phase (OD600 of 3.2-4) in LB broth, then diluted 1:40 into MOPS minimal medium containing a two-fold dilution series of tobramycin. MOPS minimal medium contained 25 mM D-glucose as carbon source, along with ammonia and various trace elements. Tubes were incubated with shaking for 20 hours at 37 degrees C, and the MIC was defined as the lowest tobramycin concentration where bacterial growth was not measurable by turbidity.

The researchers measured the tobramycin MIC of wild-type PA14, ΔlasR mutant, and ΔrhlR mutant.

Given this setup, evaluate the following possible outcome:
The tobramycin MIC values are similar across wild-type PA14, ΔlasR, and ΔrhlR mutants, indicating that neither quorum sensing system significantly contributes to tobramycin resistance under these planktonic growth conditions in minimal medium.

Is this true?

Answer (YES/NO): NO